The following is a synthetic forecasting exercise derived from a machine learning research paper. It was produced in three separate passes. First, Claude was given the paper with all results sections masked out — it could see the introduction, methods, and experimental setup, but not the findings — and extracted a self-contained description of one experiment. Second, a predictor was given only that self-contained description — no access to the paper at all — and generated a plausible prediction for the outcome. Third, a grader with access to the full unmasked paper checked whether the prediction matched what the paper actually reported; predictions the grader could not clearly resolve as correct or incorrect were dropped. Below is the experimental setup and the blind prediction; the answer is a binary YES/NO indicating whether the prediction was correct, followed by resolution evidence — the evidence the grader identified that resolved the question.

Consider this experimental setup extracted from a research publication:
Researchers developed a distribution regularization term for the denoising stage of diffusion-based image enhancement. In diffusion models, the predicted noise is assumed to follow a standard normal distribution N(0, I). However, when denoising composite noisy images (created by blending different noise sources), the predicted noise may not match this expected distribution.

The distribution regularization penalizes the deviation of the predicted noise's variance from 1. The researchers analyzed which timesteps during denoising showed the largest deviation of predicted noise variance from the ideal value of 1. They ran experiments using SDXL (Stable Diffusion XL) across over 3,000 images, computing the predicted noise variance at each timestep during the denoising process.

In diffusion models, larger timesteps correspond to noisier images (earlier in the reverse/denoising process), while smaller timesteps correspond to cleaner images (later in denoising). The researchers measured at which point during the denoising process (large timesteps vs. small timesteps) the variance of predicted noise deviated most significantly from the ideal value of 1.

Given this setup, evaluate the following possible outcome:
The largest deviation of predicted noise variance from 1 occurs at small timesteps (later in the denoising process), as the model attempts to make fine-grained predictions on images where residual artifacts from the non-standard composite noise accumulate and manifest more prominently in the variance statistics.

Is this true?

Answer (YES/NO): NO